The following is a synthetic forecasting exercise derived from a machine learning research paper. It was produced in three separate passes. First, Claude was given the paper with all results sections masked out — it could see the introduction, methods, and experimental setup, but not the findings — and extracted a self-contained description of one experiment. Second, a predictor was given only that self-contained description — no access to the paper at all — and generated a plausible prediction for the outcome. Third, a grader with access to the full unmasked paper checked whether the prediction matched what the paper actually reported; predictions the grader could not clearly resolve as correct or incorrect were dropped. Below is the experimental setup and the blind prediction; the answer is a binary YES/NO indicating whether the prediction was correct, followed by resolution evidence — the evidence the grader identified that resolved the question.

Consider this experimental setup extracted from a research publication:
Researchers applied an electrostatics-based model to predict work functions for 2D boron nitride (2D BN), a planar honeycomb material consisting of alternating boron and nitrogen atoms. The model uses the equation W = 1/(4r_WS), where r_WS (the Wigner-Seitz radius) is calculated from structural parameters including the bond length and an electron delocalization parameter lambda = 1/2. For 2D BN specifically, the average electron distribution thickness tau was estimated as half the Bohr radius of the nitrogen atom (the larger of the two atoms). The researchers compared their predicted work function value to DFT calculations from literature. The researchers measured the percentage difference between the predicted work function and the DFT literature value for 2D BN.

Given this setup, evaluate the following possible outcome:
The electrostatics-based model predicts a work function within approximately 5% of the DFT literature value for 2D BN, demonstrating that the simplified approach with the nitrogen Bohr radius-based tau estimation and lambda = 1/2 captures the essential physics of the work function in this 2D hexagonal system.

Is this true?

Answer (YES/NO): YES